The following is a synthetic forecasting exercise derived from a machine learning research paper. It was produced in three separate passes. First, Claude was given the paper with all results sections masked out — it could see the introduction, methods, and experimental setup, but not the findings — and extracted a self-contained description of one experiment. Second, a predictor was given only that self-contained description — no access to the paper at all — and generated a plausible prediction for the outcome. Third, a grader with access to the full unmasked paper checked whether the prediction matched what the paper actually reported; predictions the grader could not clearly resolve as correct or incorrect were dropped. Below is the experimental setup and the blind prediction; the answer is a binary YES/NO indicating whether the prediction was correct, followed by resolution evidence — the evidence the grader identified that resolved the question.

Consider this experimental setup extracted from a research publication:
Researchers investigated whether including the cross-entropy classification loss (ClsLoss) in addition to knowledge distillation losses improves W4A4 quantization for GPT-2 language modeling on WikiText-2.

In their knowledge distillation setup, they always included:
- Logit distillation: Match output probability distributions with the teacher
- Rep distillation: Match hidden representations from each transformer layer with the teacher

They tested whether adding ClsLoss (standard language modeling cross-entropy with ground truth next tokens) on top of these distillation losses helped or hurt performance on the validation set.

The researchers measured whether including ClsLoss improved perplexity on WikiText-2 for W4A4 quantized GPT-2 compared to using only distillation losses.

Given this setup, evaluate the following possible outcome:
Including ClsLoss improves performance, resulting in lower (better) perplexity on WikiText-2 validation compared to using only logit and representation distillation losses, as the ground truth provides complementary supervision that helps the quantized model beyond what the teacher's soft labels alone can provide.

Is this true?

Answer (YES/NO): YES